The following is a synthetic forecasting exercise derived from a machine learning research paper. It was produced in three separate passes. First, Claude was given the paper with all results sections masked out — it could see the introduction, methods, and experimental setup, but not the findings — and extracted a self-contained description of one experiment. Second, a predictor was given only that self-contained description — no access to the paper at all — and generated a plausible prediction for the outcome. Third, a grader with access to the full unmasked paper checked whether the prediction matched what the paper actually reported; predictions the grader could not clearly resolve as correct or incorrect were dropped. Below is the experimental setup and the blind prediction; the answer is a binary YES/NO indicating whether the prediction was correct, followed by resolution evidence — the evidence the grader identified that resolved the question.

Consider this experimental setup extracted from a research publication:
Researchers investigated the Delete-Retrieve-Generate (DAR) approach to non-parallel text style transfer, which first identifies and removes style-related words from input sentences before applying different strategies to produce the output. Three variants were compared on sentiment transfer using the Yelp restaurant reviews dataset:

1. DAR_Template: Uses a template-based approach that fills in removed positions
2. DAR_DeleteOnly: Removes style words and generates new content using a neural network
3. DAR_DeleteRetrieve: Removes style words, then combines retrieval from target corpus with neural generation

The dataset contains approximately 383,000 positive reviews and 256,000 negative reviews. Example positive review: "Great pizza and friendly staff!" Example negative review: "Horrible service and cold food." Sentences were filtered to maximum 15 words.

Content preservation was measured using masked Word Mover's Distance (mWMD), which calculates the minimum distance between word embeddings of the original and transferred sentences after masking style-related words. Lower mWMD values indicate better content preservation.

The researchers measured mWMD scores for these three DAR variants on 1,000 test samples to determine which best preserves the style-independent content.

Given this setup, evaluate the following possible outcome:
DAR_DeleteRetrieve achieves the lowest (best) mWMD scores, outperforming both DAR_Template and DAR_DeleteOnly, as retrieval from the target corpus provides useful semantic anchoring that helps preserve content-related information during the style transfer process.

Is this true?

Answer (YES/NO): NO